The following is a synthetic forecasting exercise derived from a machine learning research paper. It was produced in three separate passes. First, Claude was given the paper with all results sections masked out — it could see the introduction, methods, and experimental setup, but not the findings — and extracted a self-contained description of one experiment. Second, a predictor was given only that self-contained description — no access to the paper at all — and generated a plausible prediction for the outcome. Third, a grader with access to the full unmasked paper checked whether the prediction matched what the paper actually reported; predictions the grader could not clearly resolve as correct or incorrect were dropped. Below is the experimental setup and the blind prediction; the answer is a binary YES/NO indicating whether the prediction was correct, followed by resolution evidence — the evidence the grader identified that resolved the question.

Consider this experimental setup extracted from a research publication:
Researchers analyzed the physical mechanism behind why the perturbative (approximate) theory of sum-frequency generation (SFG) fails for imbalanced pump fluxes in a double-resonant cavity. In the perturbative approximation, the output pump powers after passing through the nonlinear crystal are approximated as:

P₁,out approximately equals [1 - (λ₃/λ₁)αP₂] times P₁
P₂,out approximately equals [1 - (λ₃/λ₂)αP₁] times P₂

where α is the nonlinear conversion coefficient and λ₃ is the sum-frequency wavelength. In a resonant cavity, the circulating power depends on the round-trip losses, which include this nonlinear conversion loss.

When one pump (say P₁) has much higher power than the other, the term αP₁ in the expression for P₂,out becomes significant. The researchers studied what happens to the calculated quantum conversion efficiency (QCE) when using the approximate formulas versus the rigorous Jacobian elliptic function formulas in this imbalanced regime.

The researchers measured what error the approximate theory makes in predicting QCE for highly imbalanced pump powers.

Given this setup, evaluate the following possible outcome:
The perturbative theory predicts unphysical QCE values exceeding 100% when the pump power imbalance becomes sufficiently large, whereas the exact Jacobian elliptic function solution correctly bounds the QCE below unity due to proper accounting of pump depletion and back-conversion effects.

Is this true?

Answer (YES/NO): NO